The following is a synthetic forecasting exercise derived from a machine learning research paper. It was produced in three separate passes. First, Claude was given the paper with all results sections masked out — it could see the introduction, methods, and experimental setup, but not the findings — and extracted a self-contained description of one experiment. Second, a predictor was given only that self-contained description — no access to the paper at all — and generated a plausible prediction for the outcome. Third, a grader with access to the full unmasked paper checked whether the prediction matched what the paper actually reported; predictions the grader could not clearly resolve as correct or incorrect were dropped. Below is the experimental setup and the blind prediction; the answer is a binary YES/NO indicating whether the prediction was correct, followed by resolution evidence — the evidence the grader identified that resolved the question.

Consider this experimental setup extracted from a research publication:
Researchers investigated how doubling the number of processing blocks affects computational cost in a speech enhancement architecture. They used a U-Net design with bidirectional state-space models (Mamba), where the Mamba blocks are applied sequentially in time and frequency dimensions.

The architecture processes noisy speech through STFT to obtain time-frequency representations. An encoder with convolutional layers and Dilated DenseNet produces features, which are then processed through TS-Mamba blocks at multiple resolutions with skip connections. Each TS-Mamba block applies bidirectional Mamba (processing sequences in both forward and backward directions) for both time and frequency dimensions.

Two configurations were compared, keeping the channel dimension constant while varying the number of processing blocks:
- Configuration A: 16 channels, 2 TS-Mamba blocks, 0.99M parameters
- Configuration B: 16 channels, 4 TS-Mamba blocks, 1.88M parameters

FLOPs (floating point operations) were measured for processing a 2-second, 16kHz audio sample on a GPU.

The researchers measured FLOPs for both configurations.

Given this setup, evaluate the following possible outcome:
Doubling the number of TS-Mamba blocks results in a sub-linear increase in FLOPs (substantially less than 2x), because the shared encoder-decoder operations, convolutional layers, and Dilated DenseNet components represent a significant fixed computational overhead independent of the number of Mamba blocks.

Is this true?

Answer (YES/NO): YES